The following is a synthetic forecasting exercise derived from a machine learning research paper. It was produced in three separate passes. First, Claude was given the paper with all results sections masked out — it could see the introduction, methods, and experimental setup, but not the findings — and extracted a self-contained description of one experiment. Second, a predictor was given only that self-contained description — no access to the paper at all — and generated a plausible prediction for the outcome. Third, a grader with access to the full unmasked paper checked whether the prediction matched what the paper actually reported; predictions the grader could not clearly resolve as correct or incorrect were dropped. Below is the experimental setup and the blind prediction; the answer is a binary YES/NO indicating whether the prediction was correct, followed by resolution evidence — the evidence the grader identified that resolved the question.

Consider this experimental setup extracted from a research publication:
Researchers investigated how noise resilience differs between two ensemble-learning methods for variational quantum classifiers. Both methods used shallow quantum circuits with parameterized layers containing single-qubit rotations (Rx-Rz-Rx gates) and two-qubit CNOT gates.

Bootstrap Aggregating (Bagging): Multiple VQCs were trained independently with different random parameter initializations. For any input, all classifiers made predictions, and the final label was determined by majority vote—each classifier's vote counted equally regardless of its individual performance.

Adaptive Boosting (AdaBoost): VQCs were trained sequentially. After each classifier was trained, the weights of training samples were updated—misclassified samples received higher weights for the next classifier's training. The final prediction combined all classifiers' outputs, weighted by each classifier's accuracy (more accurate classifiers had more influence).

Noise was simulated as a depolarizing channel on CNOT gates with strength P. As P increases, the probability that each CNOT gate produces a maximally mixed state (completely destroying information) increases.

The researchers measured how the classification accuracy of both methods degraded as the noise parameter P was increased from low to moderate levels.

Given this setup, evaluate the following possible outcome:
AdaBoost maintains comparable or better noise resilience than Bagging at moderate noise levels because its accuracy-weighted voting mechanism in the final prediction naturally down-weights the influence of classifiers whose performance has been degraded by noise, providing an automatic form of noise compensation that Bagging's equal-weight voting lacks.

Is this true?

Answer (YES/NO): NO